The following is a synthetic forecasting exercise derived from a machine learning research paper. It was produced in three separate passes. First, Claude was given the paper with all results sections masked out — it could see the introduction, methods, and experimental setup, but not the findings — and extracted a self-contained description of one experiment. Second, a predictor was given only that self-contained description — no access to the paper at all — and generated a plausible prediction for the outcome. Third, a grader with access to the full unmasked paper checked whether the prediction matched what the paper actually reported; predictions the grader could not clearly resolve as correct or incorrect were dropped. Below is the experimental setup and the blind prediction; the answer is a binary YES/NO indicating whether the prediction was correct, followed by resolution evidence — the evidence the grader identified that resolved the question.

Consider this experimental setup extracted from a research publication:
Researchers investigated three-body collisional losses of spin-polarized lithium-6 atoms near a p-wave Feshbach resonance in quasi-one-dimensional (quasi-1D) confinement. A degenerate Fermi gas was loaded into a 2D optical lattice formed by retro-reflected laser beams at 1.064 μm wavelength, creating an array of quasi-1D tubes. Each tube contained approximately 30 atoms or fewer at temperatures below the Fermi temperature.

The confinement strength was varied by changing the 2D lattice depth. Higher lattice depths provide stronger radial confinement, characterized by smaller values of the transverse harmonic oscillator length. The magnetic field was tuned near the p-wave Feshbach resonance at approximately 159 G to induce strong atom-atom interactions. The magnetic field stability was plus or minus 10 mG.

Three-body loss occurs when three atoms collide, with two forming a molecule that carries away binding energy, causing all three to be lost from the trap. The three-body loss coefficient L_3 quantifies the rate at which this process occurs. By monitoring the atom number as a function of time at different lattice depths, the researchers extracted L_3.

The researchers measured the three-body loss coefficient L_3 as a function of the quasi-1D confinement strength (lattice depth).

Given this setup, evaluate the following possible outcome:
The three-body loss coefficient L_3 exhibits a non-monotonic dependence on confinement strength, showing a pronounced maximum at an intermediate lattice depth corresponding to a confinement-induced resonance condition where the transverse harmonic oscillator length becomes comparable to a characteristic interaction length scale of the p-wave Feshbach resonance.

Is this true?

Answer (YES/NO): NO